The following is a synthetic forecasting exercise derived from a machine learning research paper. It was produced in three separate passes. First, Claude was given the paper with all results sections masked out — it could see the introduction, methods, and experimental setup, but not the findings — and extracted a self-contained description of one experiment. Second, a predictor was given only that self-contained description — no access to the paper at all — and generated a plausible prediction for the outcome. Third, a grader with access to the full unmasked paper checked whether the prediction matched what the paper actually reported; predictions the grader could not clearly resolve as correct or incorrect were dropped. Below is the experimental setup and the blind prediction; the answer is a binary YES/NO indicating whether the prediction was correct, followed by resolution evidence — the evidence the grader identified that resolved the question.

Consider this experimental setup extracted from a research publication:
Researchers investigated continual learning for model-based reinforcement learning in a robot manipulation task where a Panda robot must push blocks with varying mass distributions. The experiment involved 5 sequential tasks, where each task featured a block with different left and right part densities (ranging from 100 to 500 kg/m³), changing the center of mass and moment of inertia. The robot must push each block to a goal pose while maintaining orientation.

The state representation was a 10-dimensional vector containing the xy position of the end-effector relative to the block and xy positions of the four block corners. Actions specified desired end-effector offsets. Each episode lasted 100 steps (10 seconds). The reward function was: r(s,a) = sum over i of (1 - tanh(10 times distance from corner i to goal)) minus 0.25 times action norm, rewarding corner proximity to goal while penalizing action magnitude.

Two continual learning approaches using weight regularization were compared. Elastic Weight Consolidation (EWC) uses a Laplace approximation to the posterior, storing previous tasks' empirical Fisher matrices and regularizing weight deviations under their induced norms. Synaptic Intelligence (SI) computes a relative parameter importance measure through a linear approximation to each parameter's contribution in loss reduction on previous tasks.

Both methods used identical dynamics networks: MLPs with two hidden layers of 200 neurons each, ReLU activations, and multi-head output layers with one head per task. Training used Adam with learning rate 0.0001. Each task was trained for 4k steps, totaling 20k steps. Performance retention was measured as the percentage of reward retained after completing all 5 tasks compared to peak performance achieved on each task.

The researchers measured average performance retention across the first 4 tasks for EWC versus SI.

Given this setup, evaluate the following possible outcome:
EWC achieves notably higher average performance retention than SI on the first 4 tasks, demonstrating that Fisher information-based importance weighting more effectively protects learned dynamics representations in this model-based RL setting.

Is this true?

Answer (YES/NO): NO